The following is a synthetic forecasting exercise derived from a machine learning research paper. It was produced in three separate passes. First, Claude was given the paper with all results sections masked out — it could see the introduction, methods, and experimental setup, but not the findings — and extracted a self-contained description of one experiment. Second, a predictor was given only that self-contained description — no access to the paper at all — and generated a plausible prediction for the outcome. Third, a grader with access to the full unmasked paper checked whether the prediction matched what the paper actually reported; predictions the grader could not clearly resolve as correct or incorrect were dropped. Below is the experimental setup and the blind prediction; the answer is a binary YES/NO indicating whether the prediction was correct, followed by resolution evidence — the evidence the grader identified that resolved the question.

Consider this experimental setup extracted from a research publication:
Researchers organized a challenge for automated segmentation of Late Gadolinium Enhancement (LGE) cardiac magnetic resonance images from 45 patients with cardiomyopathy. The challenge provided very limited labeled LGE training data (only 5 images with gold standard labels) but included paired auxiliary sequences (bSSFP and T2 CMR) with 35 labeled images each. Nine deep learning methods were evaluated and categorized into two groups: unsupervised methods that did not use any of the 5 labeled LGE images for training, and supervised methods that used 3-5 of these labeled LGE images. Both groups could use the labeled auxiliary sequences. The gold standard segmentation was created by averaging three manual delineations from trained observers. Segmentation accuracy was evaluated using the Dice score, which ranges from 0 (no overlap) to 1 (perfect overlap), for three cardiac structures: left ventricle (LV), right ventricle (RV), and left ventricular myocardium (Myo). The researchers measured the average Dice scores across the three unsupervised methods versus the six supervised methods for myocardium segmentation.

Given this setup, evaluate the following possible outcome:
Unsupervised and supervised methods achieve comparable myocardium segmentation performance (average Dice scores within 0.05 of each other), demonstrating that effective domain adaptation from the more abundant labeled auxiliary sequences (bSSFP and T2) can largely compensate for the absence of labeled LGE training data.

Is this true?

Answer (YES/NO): YES